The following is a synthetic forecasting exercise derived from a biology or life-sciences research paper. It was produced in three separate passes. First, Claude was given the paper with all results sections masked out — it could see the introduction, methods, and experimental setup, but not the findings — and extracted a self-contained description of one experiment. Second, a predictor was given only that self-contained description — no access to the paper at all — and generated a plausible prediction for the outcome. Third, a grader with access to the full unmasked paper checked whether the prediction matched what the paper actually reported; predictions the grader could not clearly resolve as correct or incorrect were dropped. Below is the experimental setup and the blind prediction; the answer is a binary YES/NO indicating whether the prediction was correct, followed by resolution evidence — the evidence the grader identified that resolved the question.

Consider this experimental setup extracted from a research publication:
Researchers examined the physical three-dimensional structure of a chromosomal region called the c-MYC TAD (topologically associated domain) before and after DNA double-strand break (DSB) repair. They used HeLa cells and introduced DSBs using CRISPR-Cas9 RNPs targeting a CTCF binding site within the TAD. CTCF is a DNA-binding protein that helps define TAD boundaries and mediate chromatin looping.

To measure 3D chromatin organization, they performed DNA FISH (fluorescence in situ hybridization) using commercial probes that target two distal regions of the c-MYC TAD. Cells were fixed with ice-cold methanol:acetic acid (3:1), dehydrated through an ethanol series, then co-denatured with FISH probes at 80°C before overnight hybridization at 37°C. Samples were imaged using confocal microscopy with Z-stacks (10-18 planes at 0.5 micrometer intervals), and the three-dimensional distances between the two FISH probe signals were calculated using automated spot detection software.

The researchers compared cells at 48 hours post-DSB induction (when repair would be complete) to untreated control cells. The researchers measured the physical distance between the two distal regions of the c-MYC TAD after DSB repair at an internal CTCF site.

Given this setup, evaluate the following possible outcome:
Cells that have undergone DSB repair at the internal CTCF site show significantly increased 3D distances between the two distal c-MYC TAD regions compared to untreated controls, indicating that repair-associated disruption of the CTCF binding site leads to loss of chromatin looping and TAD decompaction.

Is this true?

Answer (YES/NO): NO